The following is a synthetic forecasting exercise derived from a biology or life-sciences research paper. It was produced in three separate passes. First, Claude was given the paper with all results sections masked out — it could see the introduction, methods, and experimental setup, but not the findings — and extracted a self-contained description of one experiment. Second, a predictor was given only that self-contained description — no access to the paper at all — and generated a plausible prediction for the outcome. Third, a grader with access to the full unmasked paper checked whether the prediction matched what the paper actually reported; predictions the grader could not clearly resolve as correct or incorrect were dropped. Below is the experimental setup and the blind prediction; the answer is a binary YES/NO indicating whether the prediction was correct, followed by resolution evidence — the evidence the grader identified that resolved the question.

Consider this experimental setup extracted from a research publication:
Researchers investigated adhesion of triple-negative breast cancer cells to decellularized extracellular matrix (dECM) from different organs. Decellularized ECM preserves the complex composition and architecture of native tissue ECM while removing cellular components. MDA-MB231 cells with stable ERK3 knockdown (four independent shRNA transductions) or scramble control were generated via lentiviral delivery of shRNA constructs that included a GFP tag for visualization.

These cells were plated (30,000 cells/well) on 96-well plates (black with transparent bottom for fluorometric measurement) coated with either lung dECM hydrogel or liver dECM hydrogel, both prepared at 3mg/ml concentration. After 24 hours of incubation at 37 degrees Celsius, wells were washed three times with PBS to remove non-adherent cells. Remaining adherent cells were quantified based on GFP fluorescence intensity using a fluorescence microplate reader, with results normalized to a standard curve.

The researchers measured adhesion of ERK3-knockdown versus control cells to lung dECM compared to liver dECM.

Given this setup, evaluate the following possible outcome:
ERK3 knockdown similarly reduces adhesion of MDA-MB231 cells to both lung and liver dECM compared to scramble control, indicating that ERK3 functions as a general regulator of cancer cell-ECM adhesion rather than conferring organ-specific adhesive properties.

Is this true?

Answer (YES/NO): NO